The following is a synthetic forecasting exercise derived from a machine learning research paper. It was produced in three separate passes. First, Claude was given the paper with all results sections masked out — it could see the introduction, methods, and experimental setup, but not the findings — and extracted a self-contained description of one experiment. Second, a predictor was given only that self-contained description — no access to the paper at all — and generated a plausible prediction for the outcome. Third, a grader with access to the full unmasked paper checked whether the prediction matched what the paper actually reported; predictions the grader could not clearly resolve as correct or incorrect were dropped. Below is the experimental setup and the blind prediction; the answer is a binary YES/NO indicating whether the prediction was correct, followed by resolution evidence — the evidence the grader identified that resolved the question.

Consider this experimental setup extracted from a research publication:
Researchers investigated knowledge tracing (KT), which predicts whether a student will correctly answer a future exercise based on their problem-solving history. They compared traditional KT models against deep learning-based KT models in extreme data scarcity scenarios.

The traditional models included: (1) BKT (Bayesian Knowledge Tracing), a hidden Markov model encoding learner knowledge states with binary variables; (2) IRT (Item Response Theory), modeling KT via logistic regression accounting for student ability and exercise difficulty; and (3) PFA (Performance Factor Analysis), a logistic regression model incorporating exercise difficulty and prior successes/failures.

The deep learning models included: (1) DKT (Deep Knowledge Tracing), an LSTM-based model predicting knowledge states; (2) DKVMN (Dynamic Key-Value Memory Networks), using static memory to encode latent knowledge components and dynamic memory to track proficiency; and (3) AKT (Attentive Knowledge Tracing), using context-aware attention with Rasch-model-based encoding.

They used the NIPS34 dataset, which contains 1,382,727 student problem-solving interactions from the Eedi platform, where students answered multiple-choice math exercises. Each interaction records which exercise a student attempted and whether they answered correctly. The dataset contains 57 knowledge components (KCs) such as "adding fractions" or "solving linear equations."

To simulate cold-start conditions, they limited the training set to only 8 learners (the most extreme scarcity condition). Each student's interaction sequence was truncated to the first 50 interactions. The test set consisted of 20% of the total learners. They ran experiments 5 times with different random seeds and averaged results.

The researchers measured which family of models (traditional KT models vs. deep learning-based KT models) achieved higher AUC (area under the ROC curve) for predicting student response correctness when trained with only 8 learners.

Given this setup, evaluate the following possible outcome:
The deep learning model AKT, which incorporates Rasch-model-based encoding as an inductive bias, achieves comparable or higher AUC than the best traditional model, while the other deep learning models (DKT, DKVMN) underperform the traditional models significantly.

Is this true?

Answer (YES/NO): NO